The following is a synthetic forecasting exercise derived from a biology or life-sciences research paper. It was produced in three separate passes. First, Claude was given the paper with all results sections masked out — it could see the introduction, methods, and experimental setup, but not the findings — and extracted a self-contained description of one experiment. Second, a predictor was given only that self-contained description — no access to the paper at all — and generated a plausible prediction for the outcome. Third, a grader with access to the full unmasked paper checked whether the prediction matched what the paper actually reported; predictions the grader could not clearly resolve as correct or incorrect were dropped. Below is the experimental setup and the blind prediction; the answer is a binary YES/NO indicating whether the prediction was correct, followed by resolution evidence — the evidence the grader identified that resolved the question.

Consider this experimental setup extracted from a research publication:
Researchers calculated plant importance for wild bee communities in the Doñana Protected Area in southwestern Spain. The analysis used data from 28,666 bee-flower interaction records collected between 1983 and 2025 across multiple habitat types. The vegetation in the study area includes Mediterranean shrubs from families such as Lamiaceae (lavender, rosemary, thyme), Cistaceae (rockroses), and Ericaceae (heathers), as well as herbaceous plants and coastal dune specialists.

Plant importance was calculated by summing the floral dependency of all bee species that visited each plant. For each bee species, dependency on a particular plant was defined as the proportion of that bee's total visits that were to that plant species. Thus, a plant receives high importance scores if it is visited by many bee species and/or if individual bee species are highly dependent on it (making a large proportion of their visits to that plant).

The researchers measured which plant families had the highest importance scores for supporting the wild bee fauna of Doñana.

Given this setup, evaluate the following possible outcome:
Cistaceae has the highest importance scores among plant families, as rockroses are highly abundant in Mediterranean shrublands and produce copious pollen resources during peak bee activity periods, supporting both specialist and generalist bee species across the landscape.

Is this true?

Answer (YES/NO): NO